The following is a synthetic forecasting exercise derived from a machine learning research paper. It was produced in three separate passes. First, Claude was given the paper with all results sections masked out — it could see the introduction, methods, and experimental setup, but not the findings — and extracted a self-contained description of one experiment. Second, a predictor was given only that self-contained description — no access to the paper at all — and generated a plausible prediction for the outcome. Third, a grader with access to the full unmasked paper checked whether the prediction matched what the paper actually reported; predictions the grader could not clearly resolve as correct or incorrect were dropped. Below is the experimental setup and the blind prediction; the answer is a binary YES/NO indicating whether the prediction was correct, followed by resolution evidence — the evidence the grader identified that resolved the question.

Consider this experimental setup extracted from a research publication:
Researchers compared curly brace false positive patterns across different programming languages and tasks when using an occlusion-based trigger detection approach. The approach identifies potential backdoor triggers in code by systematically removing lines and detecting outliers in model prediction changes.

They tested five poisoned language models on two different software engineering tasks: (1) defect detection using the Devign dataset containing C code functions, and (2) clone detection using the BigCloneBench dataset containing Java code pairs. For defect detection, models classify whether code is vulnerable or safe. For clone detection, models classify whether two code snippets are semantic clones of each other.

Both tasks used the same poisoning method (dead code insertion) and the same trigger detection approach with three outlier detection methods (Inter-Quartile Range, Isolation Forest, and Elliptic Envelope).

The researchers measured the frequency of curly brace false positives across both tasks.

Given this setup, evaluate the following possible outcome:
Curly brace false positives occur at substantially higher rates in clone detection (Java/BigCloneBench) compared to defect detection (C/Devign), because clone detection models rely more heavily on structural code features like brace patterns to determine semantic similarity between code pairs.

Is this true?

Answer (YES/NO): NO